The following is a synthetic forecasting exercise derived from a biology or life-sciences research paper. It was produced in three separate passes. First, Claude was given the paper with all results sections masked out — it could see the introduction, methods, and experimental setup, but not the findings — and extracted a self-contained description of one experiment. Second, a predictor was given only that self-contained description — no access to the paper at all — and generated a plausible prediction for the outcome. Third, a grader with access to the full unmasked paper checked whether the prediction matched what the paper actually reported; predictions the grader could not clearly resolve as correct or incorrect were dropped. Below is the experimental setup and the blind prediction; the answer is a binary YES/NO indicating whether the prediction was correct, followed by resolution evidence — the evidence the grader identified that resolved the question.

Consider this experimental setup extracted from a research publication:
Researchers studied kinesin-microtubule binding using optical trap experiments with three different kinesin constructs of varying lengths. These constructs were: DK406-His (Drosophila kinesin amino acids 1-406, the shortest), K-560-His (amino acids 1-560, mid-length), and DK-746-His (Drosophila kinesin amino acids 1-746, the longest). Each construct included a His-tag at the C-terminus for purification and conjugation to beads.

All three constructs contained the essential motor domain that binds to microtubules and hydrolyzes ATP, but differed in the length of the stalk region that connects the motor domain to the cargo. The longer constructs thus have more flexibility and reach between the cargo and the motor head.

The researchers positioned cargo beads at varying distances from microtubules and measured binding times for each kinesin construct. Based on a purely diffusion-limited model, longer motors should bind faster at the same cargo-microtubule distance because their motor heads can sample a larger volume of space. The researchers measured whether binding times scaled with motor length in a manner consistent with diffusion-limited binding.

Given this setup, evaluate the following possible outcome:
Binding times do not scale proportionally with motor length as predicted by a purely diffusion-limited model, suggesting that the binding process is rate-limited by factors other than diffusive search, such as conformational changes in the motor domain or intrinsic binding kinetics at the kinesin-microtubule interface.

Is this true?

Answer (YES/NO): YES